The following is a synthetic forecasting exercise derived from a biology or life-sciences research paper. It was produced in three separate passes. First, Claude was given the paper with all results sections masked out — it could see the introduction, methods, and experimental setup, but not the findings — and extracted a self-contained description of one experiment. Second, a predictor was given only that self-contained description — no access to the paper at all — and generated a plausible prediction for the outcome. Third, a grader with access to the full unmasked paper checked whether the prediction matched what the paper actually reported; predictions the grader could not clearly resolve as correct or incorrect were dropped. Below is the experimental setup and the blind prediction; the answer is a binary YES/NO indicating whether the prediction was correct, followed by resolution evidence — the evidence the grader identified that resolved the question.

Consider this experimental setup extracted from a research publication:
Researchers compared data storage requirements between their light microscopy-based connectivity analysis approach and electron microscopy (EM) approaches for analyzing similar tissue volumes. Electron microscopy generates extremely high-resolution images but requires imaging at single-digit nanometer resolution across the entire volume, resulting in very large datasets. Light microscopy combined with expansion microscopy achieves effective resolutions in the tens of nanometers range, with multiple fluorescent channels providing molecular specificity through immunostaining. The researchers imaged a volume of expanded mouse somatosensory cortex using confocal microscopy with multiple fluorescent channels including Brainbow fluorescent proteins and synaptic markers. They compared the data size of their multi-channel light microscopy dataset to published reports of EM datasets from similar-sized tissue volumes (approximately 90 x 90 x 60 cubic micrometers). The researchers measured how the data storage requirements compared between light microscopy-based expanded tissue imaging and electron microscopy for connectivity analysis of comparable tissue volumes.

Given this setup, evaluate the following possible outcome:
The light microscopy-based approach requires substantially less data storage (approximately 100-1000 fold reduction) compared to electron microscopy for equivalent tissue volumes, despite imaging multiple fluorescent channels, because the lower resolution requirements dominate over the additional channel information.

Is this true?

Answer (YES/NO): NO